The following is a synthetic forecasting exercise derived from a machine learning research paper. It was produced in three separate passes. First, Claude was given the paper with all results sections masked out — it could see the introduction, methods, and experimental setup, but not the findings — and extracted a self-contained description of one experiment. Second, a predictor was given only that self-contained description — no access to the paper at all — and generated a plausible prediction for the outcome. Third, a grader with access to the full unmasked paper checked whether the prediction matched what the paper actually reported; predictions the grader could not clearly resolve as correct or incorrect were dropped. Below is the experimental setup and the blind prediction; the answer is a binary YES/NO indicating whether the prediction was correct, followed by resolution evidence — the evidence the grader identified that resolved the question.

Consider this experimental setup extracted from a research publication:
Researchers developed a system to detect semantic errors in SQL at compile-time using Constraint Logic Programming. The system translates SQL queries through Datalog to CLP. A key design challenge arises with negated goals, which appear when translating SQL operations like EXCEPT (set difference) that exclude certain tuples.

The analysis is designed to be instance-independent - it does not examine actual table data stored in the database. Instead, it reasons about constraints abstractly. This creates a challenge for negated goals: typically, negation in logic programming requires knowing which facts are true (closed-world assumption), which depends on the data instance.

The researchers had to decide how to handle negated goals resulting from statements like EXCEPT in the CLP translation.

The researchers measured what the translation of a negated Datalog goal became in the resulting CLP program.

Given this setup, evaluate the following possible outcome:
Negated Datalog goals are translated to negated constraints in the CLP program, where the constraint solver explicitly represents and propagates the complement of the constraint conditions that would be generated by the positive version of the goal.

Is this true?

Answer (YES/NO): NO